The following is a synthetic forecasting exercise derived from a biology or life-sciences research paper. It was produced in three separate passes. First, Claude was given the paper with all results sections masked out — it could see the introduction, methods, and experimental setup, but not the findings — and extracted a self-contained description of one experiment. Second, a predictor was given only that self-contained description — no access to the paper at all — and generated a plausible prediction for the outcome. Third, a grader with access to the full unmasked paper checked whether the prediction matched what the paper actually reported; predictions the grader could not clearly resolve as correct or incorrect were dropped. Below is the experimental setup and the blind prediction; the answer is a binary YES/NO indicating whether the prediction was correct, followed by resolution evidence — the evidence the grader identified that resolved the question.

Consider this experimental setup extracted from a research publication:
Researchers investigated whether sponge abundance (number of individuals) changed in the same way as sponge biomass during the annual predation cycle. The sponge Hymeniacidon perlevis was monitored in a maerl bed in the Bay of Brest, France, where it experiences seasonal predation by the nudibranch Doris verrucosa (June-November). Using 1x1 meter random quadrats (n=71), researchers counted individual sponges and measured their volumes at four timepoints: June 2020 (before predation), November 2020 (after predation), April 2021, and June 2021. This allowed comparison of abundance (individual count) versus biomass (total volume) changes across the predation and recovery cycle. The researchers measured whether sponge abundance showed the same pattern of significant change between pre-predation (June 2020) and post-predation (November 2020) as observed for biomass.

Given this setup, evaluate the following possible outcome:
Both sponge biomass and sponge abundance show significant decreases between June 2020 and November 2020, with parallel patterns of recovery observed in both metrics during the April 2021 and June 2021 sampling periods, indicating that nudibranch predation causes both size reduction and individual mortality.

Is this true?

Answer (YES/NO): NO